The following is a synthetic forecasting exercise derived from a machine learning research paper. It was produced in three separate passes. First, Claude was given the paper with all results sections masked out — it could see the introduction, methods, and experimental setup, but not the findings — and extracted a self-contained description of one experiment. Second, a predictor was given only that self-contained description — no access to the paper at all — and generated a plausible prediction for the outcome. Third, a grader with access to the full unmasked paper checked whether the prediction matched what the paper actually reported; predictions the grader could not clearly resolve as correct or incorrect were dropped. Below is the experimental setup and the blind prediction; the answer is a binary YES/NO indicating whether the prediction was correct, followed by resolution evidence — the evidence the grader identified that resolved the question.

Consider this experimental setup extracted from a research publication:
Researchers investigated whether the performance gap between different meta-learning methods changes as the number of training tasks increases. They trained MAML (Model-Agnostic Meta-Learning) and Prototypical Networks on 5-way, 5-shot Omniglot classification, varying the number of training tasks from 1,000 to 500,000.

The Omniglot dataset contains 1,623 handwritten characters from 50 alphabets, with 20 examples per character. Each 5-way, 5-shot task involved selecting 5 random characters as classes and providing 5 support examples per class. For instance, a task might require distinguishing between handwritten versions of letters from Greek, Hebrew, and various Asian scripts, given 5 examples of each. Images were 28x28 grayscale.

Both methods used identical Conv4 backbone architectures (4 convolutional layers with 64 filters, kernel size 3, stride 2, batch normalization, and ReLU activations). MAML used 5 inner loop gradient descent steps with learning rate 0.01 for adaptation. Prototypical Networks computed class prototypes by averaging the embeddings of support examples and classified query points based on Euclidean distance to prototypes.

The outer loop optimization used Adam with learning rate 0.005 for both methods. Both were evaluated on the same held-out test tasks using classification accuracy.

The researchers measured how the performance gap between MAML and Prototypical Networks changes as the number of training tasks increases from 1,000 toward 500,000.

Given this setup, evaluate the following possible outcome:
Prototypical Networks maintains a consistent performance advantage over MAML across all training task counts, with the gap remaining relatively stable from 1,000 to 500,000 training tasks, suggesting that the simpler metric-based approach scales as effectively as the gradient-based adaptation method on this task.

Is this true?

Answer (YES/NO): NO